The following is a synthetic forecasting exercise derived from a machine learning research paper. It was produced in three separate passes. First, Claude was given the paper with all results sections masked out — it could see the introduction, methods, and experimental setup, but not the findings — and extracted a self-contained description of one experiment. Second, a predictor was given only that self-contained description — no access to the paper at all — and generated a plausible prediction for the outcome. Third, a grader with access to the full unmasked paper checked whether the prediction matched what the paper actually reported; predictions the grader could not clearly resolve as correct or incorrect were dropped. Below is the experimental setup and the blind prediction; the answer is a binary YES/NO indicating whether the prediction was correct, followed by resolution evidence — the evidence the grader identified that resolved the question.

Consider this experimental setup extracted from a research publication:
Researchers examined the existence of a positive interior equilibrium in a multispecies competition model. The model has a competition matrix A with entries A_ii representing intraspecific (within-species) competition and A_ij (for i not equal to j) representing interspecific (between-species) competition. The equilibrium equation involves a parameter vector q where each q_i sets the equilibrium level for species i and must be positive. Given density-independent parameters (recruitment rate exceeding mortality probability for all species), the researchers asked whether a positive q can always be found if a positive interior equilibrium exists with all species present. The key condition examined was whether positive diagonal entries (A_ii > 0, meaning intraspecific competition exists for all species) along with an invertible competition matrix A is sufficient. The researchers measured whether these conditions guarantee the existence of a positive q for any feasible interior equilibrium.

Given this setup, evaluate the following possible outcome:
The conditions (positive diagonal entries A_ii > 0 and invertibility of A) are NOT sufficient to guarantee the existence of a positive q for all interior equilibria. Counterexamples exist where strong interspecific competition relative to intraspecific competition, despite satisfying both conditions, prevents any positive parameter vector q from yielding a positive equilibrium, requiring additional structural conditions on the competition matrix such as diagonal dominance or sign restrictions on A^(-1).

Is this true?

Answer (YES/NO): NO